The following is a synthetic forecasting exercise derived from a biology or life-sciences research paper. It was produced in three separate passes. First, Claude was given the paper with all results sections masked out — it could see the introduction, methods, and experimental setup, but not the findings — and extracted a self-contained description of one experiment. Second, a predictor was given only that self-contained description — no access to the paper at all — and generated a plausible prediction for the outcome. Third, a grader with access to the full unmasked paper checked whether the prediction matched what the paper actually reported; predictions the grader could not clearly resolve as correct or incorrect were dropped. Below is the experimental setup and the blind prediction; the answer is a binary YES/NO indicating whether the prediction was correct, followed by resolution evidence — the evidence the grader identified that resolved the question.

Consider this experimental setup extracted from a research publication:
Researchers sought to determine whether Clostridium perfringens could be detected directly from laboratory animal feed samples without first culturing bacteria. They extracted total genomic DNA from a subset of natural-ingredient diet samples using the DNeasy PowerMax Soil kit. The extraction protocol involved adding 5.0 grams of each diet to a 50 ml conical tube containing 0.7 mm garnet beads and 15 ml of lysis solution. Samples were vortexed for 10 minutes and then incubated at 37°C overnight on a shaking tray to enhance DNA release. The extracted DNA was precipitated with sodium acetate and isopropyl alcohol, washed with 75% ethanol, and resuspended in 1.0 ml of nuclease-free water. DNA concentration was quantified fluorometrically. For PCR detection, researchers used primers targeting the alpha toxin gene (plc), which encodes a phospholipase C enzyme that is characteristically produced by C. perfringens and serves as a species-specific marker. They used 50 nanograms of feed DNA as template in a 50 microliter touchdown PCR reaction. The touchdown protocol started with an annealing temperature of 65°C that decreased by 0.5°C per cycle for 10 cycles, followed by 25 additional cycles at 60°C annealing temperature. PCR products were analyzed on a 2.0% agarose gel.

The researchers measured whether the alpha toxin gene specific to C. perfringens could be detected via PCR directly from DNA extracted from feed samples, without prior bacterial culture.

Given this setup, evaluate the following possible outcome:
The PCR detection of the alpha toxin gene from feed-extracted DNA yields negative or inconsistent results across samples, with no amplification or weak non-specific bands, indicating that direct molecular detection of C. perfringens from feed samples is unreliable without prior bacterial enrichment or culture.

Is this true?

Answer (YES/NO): NO